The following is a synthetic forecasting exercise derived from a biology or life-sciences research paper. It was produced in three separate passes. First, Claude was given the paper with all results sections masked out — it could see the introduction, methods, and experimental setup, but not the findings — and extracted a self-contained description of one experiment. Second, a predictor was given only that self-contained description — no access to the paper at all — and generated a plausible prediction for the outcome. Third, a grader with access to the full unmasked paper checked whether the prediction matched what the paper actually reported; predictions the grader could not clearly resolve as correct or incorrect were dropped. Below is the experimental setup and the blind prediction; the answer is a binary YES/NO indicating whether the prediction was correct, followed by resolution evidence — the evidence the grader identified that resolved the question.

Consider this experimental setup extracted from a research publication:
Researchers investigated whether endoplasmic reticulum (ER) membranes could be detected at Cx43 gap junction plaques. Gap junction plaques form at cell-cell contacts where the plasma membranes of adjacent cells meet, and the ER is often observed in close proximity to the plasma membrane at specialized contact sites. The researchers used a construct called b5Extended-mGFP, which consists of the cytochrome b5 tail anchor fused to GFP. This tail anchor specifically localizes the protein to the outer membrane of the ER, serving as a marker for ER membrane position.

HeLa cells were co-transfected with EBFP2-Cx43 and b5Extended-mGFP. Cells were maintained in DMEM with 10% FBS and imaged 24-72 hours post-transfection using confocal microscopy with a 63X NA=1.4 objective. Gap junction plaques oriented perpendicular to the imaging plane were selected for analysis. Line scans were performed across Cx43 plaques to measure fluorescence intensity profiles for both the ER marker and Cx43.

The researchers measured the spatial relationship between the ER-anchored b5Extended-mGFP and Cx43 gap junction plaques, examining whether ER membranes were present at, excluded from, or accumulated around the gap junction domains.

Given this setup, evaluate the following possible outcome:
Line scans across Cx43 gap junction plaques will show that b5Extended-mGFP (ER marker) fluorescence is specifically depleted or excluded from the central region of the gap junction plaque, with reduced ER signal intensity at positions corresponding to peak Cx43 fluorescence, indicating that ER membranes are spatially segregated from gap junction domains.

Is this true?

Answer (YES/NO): YES